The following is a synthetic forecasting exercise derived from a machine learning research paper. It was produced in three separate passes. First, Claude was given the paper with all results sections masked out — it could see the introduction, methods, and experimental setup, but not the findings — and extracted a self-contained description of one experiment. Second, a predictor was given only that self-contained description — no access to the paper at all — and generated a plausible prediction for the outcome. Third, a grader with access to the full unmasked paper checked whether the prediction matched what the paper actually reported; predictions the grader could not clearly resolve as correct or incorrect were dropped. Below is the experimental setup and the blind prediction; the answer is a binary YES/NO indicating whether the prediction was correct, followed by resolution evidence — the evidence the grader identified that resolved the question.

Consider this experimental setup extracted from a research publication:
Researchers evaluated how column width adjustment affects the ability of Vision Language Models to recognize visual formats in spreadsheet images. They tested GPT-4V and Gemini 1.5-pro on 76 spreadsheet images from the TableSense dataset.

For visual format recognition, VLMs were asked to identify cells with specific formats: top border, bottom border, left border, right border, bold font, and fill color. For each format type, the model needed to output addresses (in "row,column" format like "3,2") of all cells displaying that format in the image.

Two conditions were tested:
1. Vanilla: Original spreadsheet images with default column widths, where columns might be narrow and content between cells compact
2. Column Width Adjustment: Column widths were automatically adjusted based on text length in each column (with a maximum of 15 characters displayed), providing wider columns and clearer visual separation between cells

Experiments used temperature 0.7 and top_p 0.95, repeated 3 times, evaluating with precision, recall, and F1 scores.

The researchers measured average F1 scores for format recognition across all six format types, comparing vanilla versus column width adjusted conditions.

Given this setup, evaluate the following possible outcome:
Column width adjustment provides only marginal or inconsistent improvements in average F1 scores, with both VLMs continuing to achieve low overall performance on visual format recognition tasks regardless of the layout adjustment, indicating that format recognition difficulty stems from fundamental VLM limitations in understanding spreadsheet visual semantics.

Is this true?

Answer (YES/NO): NO